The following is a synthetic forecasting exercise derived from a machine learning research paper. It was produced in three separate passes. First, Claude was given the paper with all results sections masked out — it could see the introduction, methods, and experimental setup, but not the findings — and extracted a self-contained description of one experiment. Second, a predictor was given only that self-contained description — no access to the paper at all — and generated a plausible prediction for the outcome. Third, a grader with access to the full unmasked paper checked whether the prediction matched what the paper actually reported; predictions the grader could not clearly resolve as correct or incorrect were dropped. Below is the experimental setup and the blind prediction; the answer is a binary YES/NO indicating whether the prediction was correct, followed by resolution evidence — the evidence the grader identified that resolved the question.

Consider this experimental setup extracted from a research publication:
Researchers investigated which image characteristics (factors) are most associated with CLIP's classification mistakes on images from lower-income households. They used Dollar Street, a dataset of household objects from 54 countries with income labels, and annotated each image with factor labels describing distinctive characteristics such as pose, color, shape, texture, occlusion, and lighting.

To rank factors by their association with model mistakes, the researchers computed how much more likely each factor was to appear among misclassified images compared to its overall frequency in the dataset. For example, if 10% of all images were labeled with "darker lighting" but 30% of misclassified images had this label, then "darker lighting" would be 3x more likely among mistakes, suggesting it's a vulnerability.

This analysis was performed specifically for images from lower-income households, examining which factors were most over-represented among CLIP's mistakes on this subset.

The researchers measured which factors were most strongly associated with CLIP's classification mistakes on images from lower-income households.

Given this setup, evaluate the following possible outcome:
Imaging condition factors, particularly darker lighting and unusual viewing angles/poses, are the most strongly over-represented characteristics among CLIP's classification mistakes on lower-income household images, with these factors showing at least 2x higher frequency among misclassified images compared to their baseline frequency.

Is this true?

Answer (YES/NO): NO